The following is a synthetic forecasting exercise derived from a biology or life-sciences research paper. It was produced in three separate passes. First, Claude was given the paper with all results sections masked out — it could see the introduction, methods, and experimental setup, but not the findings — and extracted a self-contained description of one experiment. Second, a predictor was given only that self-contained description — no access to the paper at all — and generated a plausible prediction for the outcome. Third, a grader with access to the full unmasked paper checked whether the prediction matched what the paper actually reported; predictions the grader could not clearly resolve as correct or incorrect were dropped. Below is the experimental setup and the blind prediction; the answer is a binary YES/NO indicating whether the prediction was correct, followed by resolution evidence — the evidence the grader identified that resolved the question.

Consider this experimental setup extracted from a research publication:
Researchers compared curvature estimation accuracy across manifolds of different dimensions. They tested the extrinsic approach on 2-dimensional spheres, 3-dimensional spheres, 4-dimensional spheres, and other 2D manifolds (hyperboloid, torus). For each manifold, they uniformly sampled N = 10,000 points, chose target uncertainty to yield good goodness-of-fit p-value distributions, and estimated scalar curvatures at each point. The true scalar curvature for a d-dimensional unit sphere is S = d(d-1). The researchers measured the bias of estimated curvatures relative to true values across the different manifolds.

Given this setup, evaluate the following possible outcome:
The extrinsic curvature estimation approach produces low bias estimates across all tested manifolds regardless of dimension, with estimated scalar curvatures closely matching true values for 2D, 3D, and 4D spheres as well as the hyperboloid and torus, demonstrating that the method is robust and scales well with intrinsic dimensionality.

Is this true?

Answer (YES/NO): NO